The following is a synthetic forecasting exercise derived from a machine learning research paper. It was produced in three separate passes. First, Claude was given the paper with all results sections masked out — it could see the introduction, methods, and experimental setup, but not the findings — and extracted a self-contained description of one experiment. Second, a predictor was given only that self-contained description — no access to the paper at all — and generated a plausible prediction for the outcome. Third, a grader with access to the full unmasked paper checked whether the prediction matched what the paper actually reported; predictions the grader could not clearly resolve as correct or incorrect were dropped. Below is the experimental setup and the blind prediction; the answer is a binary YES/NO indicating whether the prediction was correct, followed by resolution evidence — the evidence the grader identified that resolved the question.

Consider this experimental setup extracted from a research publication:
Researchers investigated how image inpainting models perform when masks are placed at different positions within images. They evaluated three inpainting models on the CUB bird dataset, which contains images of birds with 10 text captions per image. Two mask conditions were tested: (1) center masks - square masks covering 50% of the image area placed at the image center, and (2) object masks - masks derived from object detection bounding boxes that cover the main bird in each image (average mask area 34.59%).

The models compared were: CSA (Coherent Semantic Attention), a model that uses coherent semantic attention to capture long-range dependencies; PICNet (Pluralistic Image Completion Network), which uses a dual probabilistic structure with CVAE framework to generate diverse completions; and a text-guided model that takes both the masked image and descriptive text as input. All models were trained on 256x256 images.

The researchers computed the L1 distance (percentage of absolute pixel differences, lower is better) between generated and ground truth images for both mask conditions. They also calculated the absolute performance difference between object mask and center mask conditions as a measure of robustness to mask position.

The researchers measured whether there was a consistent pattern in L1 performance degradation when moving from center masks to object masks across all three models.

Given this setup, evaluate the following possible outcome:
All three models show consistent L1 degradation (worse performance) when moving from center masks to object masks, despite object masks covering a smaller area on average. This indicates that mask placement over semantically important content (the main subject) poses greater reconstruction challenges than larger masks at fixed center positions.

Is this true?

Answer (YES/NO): YES